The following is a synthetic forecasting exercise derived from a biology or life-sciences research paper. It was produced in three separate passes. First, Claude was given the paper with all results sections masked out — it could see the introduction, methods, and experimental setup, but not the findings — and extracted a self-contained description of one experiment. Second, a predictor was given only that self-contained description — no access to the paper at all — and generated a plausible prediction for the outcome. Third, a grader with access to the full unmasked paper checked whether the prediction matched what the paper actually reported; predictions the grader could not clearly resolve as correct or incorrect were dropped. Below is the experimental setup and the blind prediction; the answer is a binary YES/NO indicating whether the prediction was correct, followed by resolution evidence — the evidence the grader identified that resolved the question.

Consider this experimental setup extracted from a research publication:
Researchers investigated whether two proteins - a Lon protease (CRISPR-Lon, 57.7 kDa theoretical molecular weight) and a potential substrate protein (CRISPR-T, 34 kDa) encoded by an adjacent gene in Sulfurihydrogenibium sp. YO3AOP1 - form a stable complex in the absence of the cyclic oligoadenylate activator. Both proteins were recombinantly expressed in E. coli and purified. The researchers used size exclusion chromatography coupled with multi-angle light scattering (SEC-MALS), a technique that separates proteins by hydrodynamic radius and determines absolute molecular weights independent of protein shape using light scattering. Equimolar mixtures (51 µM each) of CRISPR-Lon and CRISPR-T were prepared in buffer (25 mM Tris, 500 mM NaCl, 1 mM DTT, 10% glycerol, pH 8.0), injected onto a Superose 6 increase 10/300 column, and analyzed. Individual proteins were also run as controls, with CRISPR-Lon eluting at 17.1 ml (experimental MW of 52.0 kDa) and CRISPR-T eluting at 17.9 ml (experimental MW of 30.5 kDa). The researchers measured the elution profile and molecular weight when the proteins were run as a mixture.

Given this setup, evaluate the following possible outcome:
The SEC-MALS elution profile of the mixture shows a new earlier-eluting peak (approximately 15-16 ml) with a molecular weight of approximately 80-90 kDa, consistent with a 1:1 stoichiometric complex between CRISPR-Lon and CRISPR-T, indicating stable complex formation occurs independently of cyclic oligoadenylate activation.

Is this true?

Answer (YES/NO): YES